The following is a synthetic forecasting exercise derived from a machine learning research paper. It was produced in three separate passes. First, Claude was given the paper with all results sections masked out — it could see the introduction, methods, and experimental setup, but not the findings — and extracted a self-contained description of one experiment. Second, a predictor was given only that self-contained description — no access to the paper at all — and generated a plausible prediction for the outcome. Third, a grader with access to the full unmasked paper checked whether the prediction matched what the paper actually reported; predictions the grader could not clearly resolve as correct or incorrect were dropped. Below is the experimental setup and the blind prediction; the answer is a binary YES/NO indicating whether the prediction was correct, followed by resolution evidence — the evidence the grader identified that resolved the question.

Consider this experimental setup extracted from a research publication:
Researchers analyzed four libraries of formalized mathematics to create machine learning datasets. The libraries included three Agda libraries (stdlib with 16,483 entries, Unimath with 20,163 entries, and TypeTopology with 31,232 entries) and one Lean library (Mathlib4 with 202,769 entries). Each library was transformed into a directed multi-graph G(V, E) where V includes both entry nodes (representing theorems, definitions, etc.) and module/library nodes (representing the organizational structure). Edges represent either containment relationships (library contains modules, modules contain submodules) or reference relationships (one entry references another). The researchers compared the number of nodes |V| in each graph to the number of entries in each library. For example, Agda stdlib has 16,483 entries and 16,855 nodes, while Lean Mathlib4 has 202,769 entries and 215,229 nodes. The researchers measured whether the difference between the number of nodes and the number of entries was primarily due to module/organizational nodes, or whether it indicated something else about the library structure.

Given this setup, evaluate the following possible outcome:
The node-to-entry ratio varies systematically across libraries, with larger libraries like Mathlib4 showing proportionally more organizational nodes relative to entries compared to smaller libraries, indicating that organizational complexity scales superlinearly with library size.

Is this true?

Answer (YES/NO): NO